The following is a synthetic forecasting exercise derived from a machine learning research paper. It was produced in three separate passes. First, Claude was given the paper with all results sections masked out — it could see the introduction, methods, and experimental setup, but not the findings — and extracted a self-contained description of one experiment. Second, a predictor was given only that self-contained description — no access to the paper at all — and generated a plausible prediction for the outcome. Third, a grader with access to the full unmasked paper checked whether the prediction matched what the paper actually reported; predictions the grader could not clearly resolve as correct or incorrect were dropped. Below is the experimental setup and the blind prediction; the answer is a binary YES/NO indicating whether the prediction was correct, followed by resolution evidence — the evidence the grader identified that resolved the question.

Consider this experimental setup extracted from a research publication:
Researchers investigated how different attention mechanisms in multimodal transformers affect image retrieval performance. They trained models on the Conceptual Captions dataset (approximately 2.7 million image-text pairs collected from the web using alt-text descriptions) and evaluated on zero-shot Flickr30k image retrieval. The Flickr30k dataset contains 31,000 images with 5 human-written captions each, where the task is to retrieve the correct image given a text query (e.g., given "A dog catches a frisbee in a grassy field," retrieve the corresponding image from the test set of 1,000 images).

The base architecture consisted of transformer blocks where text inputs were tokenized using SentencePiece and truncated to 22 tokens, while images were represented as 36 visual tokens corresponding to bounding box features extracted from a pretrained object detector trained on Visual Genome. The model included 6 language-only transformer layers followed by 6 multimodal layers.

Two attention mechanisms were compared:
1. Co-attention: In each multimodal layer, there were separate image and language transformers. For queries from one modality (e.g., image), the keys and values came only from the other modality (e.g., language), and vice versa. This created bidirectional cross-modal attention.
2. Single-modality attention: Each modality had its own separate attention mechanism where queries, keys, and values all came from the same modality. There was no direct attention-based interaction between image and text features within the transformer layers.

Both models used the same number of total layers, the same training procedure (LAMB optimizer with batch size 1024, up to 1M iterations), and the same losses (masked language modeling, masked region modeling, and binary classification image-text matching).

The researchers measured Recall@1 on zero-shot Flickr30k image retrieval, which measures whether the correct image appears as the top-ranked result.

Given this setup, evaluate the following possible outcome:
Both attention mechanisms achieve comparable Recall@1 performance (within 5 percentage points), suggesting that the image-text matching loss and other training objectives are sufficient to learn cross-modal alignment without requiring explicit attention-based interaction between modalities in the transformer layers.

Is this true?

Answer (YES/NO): NO